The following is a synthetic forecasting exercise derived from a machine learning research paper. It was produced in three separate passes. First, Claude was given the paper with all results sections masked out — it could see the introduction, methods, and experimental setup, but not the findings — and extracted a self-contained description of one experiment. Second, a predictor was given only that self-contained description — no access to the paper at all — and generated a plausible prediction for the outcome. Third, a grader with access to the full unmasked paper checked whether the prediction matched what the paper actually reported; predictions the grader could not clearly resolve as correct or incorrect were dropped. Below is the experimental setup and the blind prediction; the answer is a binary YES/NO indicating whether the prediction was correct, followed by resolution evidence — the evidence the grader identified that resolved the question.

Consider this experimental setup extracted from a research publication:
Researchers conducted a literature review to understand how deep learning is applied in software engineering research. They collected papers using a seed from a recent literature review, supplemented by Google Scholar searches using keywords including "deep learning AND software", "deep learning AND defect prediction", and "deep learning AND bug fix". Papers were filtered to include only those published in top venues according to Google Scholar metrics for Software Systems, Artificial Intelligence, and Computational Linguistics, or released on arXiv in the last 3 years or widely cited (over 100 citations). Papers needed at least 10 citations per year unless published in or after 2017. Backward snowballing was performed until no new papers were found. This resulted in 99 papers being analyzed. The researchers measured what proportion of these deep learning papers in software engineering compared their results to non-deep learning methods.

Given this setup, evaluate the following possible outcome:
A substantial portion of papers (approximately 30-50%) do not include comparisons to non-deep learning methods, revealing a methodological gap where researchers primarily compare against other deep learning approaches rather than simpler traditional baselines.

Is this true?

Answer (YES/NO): YES